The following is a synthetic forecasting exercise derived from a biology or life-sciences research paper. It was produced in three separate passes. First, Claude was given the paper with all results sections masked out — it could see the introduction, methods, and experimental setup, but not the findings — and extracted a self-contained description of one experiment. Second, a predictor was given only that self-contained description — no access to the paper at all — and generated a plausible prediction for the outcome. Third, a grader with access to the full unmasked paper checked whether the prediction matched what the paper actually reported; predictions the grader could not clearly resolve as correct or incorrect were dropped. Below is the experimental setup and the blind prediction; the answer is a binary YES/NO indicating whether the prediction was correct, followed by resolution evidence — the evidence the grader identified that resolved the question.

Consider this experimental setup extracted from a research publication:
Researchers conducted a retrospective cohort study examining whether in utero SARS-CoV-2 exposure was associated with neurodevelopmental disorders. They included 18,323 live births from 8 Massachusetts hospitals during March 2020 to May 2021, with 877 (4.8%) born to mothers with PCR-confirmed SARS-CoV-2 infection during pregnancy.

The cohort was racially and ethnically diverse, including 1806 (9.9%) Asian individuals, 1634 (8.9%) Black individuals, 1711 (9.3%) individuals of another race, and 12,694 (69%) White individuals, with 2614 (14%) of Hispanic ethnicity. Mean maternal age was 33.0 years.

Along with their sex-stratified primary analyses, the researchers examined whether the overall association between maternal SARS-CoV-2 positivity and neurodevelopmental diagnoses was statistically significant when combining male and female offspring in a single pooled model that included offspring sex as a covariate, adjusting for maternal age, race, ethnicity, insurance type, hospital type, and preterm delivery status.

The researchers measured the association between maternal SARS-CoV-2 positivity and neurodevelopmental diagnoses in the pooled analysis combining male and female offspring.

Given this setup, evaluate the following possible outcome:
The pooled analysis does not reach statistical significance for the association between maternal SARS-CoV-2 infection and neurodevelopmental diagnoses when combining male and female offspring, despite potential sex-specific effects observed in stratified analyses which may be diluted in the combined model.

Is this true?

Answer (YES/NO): YES